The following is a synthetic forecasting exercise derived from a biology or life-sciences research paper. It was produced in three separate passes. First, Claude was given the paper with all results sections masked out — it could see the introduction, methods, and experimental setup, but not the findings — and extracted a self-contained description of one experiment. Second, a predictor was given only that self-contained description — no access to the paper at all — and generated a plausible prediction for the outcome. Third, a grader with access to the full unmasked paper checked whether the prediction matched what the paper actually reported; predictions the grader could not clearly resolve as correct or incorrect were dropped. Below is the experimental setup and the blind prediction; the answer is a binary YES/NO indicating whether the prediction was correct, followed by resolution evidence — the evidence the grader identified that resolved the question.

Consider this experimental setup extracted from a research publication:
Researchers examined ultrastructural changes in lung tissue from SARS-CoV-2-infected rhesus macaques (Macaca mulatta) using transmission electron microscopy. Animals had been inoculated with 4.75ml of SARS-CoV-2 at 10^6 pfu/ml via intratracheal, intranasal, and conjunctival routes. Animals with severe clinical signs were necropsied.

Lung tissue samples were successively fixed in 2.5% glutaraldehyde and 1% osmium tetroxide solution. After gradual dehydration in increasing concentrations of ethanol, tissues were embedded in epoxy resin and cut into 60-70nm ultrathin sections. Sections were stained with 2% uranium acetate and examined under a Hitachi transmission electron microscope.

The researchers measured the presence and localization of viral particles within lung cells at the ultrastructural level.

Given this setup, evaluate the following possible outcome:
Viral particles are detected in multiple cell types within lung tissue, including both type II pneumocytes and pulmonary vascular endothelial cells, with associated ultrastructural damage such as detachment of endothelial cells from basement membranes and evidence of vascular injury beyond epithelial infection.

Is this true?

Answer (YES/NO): NO